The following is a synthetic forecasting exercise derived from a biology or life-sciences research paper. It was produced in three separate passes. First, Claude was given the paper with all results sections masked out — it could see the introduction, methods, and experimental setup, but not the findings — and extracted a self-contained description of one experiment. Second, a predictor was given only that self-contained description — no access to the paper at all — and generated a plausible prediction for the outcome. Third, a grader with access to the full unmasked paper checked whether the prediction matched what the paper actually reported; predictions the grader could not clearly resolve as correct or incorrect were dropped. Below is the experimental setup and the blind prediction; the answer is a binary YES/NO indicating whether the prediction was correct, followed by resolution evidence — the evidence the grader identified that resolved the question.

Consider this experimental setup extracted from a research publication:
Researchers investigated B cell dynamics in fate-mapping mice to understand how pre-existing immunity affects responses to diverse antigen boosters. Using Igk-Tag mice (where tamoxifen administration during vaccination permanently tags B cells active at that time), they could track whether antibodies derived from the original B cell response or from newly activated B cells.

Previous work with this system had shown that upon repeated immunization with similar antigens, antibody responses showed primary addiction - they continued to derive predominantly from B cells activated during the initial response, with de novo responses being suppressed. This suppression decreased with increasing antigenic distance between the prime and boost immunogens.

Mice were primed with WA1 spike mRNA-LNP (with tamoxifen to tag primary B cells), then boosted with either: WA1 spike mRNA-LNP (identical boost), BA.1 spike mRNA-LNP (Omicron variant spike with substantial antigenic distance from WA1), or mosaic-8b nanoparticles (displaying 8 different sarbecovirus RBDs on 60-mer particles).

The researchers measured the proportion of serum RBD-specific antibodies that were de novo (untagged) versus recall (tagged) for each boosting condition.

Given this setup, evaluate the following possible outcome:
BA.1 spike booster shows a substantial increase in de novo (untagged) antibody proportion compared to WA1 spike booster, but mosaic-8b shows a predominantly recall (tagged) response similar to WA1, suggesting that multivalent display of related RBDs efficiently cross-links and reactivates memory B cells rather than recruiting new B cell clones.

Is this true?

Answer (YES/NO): NO